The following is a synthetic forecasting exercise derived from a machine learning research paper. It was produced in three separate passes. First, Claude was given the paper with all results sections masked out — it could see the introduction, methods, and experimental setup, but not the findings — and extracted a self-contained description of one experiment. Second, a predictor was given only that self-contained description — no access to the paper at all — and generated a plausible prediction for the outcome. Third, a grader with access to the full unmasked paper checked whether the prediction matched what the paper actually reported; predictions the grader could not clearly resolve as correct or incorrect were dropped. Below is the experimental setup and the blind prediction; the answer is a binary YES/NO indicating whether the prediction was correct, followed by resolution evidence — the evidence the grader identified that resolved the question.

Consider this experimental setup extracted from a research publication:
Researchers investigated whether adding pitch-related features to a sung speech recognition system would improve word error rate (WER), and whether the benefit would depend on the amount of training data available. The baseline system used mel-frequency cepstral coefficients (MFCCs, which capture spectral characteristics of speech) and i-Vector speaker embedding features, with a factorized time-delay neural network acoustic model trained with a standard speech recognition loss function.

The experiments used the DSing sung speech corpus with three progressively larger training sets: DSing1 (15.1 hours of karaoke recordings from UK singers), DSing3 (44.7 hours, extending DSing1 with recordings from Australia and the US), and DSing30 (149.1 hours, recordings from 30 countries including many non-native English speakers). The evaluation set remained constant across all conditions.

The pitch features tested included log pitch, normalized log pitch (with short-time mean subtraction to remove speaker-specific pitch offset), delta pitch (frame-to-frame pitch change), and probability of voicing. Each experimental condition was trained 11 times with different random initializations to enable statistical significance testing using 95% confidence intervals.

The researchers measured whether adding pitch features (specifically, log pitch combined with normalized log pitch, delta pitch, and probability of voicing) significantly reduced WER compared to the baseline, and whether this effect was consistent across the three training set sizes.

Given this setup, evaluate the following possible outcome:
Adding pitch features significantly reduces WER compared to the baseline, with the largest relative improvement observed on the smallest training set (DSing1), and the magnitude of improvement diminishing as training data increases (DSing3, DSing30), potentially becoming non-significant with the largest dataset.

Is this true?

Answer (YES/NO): YES